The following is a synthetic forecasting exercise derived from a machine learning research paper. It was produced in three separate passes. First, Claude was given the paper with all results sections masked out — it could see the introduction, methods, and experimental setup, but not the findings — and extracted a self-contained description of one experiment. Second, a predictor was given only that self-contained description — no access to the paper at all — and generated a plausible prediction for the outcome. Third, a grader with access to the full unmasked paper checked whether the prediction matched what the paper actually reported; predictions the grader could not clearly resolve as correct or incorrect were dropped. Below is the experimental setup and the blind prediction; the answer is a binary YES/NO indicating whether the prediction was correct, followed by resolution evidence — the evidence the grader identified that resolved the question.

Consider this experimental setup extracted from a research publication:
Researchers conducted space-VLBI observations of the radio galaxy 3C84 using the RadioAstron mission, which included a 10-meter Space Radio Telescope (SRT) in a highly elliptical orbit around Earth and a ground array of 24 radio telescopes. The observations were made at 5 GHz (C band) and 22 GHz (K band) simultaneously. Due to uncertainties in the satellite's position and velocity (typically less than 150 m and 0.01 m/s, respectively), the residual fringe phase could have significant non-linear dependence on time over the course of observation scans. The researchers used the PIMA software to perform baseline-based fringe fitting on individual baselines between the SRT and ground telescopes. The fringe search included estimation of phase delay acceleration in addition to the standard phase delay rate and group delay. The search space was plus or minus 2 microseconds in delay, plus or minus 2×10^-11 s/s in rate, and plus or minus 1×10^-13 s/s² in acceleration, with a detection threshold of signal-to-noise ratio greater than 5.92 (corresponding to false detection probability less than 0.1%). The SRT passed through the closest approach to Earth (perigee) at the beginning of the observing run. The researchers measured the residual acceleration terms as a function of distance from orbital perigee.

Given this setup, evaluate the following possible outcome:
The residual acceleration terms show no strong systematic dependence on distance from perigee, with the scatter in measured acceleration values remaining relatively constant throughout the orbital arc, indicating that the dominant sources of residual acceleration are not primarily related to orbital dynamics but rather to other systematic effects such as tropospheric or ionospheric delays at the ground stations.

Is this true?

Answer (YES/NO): NO